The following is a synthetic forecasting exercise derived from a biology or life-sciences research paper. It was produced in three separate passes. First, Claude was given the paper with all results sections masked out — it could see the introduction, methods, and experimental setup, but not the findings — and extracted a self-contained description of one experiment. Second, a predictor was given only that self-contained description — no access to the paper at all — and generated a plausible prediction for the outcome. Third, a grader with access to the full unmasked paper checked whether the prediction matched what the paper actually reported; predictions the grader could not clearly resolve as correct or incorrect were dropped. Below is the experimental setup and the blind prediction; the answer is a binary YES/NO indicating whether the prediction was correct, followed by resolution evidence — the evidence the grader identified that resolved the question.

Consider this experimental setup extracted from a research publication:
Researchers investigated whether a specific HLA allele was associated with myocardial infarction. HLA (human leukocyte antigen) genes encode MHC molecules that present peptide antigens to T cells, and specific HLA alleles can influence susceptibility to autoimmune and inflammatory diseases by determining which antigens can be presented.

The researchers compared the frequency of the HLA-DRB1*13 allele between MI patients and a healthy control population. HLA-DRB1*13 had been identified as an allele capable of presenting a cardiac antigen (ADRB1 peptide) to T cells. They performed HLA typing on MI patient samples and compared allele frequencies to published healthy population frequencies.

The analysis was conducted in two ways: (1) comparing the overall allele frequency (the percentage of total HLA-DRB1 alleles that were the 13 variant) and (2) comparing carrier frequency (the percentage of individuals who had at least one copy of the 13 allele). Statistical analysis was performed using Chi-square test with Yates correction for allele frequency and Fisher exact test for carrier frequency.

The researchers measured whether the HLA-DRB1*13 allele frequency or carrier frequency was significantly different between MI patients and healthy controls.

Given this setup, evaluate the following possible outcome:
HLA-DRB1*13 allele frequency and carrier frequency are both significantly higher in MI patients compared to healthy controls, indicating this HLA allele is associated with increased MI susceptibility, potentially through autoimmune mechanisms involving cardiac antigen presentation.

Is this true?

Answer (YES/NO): NO